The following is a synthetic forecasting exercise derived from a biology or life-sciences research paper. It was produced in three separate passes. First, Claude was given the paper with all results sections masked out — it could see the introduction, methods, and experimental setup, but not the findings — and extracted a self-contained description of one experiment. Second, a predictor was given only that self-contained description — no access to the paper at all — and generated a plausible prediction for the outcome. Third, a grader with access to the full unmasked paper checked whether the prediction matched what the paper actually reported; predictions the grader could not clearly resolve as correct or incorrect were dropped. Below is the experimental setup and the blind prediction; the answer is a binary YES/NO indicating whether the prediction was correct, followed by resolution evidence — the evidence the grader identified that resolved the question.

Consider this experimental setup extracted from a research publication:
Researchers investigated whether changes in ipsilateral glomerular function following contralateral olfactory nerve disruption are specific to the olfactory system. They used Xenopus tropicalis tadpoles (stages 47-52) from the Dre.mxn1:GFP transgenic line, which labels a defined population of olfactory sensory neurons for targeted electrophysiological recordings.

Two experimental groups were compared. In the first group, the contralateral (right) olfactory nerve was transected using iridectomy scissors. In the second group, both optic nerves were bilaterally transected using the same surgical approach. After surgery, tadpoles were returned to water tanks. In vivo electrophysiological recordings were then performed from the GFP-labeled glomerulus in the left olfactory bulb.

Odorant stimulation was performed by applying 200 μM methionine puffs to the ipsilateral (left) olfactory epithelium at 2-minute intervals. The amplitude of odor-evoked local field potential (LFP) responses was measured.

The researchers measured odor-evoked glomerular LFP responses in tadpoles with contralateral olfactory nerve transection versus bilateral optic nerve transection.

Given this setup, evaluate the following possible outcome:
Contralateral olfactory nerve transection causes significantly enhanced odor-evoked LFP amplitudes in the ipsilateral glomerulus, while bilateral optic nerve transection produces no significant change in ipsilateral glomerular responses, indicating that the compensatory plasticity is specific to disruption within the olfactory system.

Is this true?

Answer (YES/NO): YES